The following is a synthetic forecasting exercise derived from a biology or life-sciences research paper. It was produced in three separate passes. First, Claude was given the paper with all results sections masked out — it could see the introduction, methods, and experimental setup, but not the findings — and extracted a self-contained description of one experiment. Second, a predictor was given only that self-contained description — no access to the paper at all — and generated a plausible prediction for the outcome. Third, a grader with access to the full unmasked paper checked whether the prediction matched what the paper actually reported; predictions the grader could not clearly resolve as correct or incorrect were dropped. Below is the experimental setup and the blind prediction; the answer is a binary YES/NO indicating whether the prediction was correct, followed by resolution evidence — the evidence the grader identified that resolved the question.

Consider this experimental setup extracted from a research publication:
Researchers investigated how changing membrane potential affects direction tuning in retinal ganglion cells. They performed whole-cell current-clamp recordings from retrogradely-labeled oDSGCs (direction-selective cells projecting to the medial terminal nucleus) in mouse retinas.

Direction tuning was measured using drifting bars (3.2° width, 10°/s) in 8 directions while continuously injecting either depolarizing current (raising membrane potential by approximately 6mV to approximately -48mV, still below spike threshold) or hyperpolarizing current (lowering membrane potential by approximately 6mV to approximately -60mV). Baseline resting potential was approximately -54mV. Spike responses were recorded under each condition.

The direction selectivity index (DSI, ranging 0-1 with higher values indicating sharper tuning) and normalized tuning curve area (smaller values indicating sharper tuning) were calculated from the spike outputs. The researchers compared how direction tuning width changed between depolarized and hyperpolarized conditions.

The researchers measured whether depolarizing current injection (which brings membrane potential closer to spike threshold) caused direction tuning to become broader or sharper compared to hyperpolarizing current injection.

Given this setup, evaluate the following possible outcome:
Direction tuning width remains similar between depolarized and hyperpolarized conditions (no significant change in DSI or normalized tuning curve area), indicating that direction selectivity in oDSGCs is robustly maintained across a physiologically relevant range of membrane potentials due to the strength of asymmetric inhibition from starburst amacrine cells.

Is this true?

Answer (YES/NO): NO